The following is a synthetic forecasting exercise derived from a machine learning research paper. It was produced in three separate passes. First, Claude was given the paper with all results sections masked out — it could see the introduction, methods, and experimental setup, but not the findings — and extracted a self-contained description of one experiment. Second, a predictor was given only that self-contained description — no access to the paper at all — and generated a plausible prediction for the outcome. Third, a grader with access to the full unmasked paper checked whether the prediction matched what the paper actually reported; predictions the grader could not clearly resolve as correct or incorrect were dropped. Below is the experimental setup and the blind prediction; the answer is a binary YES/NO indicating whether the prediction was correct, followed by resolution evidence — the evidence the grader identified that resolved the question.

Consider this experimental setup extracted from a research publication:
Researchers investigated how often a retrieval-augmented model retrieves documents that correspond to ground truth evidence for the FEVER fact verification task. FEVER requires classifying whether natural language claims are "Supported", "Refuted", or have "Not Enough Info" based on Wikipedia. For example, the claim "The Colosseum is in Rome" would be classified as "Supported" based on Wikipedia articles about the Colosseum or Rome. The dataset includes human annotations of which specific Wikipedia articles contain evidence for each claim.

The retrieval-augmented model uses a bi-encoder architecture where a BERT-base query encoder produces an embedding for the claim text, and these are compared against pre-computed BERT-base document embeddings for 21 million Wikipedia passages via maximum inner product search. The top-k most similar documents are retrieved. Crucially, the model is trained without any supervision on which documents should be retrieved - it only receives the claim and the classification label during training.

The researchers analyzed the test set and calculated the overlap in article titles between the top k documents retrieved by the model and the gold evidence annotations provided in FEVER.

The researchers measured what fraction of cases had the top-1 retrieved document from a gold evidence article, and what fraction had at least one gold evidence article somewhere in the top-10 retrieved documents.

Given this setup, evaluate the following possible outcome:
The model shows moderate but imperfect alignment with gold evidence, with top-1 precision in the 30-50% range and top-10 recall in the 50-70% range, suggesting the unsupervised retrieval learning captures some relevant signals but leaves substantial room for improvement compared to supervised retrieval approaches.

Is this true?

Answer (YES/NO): NO